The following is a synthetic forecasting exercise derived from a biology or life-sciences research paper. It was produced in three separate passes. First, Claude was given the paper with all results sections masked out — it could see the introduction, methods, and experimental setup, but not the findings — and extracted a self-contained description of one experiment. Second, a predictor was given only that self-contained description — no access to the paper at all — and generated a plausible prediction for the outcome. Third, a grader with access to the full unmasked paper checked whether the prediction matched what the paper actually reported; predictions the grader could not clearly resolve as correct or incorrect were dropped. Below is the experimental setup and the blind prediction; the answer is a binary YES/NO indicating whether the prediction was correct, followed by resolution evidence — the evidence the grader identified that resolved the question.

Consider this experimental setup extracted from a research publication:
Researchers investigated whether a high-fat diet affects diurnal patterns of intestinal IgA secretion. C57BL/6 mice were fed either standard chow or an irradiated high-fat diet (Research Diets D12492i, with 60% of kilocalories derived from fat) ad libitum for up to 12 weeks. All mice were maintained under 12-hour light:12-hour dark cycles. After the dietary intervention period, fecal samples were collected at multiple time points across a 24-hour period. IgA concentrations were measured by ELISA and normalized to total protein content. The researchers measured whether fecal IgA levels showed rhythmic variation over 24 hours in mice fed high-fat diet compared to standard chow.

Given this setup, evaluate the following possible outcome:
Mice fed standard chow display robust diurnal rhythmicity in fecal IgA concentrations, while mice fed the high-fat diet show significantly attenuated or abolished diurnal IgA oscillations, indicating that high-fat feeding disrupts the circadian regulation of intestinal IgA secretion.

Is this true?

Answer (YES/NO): YES